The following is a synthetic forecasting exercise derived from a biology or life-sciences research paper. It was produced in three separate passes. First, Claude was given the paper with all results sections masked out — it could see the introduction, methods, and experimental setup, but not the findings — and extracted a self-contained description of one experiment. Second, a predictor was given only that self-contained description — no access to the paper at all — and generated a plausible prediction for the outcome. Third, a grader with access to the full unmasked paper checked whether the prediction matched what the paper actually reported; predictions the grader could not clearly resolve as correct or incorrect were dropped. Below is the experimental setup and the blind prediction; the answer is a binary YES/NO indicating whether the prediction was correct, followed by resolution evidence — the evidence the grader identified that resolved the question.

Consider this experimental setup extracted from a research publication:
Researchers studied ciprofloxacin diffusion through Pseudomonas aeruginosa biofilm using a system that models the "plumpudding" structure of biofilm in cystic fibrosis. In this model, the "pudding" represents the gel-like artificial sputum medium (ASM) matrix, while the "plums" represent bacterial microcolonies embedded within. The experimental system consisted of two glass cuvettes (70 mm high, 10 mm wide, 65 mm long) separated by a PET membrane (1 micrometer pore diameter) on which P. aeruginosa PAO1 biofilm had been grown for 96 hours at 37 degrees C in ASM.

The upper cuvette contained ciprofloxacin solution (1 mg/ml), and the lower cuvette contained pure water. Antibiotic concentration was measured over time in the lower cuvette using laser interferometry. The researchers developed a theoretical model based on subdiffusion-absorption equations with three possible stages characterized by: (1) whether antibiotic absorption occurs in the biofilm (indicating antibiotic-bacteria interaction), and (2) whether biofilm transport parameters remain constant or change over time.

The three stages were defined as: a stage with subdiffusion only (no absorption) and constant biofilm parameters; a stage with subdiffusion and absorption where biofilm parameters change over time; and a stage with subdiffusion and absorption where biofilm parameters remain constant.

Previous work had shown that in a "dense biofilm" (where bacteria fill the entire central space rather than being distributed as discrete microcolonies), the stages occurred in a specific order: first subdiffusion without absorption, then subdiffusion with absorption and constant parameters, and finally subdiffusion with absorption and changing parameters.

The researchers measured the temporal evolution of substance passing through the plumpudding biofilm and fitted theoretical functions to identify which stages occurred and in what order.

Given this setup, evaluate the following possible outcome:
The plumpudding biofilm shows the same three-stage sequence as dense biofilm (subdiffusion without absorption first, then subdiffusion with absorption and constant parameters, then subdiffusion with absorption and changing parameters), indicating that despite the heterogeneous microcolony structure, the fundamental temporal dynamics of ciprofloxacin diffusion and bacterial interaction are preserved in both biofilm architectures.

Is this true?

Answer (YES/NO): NO